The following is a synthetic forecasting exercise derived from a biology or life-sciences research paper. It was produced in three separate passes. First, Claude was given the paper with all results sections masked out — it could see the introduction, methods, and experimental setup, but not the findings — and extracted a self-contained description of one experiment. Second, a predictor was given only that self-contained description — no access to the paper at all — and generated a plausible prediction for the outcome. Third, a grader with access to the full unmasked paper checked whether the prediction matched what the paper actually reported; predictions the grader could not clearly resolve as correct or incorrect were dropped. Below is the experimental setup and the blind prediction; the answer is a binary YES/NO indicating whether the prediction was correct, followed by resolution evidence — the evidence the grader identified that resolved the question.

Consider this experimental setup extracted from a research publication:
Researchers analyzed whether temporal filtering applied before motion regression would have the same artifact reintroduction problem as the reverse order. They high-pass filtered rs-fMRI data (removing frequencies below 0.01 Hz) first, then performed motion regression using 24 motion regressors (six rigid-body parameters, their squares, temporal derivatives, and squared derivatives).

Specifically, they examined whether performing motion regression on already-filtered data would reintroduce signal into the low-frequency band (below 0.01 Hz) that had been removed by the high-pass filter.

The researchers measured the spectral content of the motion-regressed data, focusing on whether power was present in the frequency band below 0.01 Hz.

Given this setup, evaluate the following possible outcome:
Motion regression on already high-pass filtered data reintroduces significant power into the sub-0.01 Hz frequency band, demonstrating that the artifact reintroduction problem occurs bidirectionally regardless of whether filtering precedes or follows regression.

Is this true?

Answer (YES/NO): YES